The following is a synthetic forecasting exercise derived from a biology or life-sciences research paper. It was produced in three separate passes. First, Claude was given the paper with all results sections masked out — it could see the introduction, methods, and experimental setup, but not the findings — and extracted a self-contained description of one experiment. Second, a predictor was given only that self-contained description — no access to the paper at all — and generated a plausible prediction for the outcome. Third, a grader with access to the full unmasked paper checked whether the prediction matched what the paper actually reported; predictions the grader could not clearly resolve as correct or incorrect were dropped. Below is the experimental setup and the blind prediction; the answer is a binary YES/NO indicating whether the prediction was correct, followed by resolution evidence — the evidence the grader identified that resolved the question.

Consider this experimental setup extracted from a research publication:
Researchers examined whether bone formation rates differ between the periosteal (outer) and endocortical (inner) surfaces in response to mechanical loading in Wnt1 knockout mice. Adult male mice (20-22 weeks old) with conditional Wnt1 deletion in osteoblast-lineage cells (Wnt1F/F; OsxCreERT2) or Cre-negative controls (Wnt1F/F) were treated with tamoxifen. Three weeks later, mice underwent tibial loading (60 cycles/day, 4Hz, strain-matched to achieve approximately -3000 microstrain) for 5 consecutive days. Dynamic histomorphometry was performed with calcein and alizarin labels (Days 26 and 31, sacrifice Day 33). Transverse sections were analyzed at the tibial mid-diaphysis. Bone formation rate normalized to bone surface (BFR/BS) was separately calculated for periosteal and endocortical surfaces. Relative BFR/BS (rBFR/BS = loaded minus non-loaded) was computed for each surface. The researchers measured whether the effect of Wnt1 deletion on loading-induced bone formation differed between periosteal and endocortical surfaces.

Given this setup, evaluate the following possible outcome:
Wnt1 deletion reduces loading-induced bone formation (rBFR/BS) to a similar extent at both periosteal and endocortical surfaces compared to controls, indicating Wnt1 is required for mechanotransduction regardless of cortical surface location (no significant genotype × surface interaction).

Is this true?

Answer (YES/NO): NO